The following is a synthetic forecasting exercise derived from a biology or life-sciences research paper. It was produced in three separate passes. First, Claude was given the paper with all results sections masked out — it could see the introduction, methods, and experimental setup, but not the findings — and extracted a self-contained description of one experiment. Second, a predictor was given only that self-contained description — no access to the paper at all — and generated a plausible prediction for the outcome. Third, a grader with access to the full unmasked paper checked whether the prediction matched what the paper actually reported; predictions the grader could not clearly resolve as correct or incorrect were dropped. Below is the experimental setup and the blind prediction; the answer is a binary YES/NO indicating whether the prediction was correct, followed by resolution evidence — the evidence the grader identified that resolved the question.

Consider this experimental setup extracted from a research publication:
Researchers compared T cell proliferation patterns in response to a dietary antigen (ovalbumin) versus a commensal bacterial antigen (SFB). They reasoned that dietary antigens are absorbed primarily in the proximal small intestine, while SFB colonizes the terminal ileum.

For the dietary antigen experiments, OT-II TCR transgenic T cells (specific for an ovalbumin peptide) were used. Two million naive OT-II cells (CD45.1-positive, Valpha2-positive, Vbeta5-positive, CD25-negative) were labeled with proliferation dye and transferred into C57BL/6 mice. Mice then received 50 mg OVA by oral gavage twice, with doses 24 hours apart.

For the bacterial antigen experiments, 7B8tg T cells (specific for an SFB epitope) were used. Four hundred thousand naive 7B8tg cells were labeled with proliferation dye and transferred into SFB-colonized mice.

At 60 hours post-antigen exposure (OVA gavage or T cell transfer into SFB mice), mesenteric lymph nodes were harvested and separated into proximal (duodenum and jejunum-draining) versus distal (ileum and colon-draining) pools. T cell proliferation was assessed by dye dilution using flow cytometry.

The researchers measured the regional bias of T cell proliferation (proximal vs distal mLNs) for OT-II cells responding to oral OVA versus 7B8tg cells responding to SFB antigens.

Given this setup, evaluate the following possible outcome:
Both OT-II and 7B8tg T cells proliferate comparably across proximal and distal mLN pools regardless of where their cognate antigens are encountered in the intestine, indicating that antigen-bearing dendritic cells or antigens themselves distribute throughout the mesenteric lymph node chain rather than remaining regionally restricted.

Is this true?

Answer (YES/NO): NO